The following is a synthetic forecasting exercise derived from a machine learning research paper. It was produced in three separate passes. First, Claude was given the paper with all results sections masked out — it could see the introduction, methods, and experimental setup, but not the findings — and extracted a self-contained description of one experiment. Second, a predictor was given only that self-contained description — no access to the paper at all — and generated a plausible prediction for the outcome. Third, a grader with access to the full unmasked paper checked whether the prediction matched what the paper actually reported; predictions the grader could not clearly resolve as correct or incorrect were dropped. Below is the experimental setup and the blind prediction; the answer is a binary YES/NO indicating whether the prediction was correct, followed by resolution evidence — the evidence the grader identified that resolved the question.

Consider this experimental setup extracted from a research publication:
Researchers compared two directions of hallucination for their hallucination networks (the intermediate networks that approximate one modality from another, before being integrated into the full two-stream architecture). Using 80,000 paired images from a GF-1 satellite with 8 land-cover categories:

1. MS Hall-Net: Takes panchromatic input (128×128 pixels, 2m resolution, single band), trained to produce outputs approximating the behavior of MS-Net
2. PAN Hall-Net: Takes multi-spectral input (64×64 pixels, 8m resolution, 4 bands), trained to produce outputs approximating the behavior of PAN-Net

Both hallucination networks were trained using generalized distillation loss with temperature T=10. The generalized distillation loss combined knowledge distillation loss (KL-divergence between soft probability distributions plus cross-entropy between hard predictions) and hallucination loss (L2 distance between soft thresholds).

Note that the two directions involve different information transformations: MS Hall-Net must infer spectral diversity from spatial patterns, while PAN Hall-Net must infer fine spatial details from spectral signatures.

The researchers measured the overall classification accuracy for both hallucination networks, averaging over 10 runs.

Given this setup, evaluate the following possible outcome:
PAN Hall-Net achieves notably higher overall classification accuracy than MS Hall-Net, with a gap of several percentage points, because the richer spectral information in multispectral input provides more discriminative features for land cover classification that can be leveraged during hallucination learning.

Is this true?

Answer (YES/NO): NO